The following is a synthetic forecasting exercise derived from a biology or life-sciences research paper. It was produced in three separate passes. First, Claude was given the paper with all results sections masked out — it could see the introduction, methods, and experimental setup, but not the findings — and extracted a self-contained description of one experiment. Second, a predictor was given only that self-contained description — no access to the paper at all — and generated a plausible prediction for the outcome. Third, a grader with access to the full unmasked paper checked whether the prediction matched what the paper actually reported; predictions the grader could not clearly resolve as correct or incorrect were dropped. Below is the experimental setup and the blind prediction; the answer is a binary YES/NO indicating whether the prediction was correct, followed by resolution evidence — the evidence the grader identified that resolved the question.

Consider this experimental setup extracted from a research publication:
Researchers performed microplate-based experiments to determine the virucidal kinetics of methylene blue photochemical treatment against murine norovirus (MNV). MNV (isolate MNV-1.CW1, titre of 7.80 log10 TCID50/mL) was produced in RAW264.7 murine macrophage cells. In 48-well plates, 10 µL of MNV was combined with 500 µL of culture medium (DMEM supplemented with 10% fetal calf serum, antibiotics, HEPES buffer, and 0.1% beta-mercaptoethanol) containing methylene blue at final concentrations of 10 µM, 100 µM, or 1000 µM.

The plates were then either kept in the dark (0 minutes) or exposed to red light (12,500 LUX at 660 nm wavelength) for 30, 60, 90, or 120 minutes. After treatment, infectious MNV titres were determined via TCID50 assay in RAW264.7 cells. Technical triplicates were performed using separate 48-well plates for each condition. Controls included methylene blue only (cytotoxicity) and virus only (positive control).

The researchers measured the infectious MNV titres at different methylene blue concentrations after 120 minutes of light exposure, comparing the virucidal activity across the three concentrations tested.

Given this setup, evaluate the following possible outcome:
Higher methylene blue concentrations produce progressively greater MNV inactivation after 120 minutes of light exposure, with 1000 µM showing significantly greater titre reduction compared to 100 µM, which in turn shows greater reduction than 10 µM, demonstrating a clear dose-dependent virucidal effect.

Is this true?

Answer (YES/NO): NO